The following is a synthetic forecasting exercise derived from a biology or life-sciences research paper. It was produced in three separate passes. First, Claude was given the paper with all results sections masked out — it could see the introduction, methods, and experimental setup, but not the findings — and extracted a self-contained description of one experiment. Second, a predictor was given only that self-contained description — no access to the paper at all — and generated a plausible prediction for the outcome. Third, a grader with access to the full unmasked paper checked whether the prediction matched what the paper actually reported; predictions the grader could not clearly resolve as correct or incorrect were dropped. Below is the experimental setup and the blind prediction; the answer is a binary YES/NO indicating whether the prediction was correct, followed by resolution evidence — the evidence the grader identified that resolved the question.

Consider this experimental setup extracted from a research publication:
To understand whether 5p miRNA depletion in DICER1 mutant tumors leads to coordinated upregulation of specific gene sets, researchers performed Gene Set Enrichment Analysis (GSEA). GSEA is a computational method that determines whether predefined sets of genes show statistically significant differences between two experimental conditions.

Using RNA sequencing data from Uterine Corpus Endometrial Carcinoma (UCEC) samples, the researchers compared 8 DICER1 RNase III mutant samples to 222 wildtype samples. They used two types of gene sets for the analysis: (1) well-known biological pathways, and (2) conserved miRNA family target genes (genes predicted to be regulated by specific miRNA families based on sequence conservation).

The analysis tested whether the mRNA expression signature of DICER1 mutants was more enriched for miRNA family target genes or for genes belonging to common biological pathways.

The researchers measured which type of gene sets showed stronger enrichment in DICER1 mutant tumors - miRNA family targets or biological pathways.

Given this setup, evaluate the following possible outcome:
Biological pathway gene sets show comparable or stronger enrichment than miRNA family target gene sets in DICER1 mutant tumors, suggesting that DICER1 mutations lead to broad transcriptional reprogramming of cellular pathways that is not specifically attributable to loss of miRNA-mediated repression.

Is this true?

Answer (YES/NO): NO